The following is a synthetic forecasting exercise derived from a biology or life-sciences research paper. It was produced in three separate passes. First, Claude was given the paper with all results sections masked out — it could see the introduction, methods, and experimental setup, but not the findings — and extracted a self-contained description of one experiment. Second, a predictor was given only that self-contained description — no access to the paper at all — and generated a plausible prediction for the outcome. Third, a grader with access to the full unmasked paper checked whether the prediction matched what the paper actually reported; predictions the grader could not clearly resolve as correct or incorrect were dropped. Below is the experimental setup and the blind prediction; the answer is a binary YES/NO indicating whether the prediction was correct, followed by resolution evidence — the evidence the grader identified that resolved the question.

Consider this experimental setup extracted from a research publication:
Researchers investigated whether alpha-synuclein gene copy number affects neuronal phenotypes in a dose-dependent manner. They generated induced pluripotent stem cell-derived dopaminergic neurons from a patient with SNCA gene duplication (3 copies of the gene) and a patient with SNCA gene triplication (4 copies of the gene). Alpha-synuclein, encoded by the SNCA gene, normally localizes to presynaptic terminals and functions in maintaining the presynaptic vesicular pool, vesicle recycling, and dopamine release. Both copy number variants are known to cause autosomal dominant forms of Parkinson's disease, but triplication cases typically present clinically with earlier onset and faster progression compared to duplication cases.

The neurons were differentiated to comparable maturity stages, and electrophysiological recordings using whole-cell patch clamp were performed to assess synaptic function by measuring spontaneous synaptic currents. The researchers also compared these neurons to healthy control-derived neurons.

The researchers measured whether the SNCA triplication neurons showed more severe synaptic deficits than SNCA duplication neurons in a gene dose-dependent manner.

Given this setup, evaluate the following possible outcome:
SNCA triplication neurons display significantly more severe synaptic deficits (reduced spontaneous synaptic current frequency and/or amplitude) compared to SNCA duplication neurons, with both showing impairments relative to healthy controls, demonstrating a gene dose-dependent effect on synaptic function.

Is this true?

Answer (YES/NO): YES